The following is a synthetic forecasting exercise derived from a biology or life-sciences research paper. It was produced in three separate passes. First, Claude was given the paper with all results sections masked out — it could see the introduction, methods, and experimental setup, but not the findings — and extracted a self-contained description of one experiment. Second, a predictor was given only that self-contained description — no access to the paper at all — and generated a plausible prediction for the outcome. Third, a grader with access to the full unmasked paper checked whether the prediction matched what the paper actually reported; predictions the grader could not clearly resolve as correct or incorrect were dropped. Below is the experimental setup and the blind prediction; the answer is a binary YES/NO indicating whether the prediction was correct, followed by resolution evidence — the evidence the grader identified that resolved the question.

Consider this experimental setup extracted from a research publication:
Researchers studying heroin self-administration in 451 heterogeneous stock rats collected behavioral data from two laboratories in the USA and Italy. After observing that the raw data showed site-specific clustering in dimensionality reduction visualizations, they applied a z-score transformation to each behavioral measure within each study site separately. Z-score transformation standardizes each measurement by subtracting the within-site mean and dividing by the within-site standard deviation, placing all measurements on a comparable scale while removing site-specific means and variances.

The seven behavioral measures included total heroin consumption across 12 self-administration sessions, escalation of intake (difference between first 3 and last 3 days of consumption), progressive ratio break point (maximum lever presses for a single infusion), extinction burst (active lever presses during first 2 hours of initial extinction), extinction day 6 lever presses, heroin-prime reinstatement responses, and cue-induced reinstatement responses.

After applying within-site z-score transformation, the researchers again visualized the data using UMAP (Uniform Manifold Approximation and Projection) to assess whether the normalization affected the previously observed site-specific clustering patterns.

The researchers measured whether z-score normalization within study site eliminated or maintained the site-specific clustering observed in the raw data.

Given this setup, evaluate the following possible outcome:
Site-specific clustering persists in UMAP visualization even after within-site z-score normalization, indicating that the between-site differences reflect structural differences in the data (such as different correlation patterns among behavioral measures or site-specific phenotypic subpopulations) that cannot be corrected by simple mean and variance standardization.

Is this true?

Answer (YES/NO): NO